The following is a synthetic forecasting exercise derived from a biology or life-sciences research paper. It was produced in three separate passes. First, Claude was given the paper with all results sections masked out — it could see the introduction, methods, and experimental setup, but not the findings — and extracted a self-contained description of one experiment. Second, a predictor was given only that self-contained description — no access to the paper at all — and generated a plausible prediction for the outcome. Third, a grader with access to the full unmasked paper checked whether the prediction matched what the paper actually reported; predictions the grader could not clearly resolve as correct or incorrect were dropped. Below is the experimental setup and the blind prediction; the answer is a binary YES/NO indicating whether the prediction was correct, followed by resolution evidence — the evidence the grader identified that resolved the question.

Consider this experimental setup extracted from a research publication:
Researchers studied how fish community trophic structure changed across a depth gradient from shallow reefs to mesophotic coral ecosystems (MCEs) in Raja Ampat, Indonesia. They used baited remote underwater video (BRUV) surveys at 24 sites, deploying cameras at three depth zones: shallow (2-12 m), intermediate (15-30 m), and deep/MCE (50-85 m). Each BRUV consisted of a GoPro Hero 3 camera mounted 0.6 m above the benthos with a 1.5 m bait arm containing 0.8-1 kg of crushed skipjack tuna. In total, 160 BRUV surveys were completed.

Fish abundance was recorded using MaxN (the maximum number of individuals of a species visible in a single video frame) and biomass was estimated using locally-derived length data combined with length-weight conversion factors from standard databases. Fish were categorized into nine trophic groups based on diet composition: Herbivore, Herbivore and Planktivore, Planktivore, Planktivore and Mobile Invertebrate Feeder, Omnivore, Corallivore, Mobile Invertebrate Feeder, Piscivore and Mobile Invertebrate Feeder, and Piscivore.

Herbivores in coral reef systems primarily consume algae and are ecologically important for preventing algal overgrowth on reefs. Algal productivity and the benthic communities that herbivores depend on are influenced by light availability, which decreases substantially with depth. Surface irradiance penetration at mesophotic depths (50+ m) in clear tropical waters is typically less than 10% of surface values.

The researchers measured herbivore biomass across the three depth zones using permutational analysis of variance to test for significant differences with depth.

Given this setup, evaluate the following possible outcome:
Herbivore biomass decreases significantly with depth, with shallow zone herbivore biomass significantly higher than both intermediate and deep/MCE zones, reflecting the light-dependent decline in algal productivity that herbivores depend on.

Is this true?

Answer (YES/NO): NO